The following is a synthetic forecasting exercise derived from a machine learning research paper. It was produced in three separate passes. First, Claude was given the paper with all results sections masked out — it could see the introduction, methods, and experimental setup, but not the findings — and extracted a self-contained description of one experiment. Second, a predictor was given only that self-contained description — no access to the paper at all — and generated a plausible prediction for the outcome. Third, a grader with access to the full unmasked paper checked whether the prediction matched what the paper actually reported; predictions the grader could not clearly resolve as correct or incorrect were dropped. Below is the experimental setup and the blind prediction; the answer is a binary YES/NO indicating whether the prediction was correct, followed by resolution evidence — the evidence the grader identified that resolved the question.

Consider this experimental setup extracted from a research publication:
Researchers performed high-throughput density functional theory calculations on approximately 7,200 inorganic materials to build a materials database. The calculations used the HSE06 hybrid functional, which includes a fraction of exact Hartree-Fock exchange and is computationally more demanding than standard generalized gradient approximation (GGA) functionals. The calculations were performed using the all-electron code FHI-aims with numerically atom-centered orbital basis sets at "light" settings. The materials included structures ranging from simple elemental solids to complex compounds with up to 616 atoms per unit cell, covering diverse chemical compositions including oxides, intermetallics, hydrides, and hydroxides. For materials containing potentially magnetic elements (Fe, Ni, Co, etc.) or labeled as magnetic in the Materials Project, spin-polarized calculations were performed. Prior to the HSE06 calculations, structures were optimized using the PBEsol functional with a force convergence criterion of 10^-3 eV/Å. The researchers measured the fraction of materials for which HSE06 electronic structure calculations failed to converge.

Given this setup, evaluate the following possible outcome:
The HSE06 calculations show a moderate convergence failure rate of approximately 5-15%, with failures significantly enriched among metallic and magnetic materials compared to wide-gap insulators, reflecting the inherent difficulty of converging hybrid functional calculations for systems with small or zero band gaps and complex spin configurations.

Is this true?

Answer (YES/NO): NO